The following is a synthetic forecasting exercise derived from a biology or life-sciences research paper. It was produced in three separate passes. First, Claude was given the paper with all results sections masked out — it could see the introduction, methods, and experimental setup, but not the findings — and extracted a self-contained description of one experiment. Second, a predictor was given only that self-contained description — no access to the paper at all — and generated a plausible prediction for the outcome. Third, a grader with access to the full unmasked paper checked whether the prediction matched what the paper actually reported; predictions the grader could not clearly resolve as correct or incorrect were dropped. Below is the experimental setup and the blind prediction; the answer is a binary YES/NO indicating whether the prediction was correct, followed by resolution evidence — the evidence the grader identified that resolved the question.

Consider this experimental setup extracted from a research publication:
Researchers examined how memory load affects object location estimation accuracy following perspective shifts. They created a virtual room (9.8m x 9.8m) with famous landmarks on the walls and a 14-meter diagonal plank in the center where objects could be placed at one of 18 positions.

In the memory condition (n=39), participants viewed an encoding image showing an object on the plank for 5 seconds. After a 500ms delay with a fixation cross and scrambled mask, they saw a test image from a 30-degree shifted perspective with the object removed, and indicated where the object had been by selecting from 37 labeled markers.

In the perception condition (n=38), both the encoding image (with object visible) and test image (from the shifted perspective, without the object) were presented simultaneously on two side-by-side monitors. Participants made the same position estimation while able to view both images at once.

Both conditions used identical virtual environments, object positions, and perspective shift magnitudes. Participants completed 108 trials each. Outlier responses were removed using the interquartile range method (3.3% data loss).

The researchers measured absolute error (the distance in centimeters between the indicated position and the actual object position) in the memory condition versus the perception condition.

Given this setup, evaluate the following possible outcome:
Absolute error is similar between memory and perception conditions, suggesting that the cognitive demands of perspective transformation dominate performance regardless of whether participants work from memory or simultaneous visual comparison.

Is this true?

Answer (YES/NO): NO